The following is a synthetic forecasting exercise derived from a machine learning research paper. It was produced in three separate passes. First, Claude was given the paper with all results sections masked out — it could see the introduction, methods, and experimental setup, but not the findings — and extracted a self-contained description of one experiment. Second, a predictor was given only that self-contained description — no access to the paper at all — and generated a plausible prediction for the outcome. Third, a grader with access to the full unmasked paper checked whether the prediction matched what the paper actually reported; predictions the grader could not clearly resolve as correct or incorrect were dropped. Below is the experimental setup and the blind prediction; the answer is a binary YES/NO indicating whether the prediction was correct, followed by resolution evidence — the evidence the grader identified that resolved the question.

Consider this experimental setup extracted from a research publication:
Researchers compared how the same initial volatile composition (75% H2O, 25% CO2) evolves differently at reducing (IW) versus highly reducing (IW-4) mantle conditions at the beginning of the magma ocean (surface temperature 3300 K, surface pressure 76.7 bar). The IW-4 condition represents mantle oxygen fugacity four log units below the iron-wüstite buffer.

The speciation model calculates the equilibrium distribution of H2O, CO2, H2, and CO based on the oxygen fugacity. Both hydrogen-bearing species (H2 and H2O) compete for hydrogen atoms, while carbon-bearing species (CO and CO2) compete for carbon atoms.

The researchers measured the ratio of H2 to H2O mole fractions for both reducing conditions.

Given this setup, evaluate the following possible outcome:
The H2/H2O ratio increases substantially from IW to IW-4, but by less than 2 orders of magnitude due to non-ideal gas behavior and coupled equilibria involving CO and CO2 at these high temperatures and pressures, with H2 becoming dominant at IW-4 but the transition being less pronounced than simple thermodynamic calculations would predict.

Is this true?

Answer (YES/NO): NO